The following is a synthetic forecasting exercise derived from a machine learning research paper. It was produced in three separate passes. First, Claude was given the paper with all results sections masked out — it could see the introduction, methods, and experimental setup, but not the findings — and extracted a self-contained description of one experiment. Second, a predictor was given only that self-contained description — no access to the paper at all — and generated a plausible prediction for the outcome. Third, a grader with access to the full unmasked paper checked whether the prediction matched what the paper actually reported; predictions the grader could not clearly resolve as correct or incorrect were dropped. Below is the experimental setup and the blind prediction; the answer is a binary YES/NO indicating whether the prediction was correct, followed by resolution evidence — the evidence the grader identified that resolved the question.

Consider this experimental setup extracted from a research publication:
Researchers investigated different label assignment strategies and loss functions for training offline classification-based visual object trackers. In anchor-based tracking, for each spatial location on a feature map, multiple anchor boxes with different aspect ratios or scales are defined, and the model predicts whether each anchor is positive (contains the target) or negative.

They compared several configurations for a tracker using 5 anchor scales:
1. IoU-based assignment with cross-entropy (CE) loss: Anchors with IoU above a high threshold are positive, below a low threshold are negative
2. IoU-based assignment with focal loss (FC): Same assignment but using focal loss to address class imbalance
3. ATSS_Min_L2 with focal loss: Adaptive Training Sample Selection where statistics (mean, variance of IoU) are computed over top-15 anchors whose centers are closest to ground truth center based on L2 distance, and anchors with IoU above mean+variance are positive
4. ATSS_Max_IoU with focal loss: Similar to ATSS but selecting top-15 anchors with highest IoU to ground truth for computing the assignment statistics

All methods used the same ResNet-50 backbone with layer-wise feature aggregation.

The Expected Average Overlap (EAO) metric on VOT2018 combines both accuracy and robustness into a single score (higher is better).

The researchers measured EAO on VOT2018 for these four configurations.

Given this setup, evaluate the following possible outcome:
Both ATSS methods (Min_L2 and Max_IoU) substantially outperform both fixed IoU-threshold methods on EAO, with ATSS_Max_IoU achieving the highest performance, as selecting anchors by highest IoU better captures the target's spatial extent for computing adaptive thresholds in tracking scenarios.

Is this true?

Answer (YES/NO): NO